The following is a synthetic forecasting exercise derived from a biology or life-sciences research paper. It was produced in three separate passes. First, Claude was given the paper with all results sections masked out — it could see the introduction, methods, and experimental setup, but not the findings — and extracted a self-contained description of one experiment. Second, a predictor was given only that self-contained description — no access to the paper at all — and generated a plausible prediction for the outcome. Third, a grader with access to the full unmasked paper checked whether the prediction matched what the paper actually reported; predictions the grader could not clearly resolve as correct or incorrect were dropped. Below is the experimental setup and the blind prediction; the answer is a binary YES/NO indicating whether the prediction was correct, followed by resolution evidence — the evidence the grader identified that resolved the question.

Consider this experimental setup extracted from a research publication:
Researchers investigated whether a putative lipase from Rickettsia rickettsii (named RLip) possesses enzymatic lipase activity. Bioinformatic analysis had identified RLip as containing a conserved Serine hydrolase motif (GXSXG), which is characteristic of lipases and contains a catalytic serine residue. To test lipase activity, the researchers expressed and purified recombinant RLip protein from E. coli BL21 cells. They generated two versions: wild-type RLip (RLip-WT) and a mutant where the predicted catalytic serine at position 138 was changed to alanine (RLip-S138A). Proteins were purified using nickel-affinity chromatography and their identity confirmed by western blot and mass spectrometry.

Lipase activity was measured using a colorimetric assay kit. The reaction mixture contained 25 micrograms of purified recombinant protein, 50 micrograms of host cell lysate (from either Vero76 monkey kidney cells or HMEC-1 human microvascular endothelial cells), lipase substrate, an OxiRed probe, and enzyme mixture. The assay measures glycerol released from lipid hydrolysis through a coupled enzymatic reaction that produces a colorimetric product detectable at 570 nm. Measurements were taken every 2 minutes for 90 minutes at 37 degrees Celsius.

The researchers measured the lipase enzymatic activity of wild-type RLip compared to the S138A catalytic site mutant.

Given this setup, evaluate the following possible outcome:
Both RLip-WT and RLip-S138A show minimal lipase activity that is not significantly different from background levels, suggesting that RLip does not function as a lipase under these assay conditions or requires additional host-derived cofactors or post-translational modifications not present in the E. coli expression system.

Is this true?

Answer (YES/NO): NO